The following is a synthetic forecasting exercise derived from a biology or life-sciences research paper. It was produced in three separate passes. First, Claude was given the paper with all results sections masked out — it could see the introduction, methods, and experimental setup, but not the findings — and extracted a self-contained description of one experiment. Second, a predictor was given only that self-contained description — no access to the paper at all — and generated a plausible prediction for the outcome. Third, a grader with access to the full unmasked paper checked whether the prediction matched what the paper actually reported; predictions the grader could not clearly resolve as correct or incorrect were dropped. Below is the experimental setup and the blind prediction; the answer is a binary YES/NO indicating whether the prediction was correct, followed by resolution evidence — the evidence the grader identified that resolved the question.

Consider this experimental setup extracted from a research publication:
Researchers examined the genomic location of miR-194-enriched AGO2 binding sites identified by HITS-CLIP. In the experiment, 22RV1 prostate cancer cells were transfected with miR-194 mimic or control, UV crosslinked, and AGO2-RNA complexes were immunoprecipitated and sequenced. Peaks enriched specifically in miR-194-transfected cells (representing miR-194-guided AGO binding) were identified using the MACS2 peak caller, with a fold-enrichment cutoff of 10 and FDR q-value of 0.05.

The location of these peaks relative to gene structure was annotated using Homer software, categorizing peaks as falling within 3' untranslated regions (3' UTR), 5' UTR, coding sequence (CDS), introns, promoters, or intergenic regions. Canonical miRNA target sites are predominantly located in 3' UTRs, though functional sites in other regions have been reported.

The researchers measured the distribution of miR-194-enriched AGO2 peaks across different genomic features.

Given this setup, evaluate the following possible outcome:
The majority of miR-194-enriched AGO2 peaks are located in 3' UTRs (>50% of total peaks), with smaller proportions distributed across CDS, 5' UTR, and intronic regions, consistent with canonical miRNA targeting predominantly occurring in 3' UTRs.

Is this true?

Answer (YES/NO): NO